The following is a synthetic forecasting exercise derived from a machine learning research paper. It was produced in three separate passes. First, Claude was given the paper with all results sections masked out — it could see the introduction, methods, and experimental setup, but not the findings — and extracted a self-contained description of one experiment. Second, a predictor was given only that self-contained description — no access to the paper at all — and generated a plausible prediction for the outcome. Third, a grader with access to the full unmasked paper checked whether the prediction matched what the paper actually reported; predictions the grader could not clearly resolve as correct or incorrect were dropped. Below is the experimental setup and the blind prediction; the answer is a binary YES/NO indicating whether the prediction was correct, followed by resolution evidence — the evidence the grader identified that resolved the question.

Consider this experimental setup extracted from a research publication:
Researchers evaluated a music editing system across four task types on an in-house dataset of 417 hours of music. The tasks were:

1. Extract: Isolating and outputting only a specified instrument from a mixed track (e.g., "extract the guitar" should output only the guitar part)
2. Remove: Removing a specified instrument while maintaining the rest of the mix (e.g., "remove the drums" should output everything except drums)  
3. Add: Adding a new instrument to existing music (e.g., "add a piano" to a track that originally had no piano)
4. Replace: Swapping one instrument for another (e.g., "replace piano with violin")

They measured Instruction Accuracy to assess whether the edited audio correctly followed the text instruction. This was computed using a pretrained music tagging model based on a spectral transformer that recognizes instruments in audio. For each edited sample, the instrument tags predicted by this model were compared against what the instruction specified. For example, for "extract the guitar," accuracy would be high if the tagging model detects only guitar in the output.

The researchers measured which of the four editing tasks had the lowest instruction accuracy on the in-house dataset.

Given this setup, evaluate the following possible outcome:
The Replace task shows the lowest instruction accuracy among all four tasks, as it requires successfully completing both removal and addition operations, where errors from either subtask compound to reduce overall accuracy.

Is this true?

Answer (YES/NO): NO